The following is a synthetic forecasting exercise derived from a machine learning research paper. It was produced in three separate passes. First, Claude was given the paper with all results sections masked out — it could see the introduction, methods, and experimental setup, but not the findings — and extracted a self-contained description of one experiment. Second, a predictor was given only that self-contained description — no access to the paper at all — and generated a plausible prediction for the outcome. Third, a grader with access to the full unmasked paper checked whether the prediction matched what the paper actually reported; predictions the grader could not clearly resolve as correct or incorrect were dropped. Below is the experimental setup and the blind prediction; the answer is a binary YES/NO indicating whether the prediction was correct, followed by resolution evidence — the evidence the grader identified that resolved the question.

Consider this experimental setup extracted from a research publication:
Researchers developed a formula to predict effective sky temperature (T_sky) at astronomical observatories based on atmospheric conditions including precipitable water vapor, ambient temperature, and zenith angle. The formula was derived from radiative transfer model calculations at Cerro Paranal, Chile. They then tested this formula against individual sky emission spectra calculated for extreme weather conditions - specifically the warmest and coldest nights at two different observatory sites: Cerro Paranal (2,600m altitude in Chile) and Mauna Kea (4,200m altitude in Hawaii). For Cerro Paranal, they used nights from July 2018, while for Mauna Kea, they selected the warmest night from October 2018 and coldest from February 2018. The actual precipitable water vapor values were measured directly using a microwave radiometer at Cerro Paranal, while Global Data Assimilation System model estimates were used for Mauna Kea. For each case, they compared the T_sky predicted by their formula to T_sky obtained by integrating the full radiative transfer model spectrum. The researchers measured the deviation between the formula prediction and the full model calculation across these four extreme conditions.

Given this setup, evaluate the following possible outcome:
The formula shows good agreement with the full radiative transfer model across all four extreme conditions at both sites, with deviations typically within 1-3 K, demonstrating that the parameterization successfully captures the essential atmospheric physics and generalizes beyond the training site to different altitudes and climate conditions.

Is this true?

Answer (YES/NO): NO